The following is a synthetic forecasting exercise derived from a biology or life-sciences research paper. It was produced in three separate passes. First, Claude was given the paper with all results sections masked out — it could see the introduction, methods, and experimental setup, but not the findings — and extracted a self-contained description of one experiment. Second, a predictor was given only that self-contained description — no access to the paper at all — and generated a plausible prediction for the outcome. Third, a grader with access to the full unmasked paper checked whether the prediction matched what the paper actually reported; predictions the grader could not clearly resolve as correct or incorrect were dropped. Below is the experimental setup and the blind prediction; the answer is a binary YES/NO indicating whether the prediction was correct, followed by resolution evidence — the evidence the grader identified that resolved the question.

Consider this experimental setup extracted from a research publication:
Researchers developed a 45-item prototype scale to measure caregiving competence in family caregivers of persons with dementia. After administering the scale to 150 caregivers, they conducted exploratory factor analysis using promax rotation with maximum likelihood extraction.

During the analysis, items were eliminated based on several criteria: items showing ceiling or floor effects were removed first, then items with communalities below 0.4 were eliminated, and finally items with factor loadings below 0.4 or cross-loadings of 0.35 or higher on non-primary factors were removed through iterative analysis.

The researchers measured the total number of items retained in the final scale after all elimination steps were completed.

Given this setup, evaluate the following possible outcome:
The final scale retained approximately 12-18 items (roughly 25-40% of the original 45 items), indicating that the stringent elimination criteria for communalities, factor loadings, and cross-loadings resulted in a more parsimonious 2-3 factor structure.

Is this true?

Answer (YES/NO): NO